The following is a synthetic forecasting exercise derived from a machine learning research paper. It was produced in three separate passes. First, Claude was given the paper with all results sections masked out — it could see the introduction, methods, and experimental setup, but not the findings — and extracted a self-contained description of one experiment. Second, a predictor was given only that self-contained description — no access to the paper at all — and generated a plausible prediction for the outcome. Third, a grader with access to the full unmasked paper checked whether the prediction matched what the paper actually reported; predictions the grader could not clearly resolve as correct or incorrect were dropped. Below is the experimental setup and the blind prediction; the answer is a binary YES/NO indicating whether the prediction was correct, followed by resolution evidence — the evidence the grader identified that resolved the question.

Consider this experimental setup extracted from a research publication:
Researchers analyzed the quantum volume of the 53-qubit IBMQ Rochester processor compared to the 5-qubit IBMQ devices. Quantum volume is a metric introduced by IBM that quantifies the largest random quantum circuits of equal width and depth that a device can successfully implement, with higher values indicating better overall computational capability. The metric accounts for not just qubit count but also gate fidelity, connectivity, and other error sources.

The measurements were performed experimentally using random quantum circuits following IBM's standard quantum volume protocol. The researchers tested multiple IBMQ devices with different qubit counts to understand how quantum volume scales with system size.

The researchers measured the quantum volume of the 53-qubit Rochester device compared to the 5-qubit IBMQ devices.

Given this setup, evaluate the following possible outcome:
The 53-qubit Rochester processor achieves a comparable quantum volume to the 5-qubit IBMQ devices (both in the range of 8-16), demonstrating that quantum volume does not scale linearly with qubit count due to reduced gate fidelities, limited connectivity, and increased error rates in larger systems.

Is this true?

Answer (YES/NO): YES